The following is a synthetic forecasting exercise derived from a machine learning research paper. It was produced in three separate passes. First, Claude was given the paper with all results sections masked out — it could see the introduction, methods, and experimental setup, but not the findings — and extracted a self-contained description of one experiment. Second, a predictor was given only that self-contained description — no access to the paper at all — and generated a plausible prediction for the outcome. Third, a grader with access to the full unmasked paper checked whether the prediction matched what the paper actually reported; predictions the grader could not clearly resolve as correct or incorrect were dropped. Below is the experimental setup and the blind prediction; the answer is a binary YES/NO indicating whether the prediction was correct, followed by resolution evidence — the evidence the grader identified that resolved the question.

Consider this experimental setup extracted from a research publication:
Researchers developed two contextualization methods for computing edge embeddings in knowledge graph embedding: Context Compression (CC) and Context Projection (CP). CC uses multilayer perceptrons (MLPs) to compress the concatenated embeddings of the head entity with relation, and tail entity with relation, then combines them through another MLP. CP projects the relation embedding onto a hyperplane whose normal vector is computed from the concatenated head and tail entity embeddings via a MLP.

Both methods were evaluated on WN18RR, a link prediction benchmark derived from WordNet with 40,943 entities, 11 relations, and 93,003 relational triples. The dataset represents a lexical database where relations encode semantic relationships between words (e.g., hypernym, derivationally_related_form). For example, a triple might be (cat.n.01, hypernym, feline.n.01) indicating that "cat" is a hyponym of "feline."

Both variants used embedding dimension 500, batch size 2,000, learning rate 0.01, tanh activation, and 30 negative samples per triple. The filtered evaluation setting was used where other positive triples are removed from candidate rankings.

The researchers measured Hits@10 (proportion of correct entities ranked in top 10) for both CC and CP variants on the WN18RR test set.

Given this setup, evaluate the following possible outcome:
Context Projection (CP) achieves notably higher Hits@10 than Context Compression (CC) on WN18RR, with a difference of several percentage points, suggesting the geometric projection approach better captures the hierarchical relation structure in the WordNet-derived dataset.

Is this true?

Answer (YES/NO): NO